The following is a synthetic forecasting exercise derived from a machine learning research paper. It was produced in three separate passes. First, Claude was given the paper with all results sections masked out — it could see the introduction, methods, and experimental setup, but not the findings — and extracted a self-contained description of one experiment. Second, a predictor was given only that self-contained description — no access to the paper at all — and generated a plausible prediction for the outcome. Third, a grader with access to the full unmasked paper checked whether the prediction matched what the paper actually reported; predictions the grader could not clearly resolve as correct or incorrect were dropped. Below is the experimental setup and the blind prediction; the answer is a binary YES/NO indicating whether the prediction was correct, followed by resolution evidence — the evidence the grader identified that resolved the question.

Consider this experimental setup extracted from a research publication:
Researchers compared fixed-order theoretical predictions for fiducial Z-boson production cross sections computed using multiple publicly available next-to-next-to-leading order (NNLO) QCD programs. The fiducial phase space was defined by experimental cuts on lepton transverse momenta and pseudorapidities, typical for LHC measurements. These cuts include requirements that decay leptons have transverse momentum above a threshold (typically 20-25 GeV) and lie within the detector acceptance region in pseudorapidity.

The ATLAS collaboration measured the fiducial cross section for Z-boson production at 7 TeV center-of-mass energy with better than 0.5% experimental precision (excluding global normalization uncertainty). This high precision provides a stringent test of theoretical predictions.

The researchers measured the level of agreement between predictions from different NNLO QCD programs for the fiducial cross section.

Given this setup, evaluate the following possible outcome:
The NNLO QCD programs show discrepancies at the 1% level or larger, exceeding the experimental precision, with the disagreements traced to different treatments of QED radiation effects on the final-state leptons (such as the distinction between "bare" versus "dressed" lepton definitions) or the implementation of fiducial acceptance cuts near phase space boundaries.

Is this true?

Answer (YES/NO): NO